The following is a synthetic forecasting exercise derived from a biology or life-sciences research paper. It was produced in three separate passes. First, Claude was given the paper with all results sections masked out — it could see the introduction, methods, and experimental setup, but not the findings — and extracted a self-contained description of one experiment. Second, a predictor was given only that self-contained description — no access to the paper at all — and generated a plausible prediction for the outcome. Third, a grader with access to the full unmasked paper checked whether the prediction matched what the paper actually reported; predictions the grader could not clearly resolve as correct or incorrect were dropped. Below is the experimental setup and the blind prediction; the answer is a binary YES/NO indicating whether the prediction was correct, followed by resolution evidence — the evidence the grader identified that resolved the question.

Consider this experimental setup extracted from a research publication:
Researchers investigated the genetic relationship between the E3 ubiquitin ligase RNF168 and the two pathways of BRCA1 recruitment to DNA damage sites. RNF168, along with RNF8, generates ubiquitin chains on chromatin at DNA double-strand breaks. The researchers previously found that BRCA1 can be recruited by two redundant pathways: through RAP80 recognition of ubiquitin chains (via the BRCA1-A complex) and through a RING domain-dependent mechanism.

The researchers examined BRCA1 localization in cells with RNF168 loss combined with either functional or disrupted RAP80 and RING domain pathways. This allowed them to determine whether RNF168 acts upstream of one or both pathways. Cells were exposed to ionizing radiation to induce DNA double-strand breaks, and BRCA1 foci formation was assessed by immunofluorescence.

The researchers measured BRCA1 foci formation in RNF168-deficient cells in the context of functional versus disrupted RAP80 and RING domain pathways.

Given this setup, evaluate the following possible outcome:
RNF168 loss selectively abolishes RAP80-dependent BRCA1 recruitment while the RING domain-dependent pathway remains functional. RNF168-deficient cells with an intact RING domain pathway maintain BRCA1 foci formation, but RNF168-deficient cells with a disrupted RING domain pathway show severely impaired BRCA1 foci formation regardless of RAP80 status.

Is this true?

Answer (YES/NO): NO